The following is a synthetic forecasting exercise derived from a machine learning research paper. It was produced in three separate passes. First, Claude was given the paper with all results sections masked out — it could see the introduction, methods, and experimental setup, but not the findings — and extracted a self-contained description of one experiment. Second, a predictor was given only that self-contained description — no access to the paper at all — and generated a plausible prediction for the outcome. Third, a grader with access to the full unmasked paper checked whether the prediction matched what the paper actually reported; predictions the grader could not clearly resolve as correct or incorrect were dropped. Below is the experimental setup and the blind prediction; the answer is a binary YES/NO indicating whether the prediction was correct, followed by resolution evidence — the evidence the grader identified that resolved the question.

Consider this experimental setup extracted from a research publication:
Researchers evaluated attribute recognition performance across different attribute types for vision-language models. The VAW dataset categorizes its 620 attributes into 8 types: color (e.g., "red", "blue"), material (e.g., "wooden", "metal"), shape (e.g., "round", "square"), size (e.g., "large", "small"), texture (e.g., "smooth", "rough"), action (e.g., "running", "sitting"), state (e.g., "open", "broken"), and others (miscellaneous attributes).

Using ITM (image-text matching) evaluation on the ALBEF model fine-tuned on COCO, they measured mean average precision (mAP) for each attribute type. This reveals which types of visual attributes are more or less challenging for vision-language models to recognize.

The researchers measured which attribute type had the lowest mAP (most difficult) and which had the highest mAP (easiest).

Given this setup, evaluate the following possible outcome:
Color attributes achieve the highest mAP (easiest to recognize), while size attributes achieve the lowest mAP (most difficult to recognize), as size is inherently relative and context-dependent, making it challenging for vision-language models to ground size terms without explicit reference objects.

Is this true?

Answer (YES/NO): NO